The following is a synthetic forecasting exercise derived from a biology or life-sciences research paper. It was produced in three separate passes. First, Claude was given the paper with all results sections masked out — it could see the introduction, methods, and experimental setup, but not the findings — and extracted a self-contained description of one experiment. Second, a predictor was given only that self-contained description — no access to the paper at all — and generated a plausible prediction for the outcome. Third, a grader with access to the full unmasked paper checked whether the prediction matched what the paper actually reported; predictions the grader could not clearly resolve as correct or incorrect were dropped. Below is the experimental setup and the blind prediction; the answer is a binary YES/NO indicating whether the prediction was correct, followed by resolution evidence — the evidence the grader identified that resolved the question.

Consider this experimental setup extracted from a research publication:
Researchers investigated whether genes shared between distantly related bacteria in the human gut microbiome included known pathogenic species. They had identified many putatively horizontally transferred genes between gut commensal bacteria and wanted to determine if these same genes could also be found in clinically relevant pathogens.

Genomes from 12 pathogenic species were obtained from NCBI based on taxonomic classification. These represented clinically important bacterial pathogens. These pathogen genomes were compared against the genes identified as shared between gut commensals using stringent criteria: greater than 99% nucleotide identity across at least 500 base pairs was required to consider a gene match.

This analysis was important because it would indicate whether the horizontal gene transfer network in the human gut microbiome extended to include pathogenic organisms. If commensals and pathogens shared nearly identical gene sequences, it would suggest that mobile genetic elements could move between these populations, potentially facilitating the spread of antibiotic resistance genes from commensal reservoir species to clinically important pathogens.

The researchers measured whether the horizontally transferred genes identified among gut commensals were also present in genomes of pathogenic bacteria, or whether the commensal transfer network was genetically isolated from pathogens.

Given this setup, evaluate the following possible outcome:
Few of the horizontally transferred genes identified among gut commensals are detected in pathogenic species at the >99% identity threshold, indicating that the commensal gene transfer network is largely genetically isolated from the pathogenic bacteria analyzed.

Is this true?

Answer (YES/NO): NO